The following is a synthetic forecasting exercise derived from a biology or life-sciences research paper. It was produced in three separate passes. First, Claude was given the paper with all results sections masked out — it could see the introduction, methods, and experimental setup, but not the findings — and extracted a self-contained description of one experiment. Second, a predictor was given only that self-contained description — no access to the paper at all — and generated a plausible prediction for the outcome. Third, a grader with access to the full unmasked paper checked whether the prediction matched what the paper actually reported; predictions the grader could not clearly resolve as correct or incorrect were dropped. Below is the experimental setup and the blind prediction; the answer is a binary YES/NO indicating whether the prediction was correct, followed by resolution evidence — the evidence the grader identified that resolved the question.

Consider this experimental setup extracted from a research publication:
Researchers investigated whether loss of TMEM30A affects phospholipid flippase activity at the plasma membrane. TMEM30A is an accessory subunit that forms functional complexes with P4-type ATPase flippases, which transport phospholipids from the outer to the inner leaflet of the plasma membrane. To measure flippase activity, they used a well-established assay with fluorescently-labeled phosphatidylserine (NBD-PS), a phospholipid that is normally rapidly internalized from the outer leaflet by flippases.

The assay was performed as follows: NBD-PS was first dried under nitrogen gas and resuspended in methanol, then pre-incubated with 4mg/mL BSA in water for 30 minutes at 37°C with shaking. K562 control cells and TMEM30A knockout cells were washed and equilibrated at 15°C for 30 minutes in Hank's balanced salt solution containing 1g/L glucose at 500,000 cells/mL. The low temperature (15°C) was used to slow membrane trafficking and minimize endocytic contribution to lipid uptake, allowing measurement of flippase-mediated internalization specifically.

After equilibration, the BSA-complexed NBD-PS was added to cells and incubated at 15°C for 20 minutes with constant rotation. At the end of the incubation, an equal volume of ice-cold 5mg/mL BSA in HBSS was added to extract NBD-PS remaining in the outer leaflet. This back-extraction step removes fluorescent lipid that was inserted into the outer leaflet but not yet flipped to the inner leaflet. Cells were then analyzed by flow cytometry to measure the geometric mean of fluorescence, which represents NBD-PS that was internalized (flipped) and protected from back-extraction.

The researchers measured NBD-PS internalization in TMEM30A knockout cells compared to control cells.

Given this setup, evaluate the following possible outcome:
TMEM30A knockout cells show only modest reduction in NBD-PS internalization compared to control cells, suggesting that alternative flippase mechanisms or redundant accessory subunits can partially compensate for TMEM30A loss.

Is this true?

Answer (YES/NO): NO